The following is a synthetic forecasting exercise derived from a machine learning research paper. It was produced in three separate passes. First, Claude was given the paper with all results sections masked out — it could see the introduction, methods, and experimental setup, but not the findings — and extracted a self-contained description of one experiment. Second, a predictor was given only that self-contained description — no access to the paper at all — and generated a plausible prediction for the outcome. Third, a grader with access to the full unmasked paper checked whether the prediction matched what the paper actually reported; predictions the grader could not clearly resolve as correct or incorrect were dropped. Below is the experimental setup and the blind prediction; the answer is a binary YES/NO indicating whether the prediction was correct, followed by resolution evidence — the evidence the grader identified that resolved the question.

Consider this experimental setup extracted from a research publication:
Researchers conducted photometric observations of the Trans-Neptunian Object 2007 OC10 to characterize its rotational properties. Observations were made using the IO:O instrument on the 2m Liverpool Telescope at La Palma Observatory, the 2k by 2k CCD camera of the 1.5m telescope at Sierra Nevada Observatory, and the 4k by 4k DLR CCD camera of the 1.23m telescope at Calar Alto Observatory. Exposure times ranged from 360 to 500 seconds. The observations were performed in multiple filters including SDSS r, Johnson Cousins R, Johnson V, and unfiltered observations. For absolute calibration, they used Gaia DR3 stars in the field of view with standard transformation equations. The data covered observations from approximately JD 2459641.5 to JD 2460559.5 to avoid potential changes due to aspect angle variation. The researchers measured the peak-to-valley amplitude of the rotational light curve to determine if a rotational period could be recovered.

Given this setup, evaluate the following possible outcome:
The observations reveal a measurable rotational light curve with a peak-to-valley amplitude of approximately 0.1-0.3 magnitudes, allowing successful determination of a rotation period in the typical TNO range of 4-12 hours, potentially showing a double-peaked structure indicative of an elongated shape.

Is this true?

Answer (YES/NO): NO